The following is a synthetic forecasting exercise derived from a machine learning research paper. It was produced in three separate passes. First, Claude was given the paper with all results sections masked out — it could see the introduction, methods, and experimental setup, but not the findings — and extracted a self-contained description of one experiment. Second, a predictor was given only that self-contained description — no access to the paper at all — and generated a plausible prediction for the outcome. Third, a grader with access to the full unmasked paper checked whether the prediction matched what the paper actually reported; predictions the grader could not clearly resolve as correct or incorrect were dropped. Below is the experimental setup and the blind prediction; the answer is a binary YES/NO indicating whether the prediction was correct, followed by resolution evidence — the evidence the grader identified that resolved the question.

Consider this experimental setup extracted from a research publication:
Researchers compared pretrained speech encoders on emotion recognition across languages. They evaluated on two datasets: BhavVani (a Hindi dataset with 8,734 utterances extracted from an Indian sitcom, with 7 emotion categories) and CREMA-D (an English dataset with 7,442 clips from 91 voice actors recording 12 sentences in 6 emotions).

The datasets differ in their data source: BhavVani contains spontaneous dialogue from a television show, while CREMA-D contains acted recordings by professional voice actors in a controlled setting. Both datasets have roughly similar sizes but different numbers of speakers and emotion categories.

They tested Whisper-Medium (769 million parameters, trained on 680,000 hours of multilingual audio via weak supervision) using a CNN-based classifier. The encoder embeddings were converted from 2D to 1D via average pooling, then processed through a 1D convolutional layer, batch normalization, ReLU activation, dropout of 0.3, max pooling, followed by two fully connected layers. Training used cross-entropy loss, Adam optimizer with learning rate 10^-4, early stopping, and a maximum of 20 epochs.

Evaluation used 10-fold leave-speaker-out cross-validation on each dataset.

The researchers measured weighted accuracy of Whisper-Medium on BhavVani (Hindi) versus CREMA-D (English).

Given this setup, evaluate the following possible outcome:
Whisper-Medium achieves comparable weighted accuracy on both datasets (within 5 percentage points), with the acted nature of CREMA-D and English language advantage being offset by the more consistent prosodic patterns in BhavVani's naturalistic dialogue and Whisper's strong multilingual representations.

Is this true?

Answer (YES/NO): NO